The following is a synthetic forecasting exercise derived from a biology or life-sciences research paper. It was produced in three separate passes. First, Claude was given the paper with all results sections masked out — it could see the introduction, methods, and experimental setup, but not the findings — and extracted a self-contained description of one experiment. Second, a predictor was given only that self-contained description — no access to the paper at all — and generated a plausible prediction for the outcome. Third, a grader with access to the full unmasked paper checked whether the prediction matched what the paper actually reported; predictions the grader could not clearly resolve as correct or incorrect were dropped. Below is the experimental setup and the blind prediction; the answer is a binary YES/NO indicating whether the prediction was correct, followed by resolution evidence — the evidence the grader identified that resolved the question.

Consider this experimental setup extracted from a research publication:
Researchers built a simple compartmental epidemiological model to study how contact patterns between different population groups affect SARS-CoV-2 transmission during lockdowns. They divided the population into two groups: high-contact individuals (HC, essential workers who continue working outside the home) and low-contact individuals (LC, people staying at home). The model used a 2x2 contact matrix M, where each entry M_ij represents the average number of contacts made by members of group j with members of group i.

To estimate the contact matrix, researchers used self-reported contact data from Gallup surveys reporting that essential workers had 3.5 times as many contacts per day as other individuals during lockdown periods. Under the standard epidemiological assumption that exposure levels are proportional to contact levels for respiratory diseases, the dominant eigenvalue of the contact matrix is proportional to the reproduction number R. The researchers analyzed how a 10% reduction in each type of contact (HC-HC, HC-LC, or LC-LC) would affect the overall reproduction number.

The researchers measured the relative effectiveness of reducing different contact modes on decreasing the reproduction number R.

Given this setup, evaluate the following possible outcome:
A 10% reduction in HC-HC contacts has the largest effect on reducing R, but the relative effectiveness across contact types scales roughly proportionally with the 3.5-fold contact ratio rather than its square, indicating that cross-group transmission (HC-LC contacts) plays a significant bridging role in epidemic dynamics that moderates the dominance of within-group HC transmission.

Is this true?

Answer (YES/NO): NO